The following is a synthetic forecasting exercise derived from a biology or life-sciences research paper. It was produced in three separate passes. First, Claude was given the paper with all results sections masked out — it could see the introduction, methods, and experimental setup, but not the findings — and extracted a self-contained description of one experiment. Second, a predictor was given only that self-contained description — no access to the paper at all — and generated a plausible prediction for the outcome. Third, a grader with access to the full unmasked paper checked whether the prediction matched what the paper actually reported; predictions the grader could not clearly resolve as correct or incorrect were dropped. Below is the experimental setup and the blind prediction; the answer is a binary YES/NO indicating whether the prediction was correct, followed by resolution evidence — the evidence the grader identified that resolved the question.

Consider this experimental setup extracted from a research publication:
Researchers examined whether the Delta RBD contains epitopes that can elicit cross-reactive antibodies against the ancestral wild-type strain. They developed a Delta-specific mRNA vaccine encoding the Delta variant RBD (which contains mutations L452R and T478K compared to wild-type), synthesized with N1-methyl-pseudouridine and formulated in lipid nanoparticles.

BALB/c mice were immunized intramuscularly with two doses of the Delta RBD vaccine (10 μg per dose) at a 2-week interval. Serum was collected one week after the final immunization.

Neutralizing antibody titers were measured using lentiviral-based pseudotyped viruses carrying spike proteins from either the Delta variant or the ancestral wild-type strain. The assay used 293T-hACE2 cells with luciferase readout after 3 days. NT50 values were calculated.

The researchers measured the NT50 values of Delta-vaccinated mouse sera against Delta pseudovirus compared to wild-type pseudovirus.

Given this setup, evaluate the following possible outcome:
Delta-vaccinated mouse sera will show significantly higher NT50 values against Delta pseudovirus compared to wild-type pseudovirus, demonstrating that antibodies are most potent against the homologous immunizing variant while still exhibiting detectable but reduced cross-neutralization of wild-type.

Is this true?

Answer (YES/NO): NO